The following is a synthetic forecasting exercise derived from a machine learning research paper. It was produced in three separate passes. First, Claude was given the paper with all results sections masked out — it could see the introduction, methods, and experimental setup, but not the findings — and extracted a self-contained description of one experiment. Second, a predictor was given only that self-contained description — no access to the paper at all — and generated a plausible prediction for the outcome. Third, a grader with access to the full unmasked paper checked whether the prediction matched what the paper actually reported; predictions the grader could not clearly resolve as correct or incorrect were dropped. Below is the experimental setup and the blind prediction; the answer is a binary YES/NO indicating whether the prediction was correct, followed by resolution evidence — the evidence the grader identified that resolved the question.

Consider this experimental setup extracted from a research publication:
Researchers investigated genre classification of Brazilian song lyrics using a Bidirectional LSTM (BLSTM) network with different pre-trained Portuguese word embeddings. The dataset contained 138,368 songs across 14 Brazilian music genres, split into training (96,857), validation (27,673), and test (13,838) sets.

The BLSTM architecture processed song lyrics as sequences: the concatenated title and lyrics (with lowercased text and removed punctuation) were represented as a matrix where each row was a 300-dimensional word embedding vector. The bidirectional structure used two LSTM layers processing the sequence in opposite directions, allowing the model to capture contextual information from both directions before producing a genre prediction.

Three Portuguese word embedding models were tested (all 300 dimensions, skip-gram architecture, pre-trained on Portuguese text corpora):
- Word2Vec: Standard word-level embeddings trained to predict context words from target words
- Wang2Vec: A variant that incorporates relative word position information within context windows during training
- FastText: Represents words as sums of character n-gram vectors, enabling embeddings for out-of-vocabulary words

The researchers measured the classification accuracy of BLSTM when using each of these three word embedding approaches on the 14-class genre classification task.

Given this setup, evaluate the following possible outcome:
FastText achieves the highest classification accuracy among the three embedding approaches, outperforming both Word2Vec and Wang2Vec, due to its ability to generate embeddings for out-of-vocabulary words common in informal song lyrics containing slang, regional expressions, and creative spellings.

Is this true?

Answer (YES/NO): NO